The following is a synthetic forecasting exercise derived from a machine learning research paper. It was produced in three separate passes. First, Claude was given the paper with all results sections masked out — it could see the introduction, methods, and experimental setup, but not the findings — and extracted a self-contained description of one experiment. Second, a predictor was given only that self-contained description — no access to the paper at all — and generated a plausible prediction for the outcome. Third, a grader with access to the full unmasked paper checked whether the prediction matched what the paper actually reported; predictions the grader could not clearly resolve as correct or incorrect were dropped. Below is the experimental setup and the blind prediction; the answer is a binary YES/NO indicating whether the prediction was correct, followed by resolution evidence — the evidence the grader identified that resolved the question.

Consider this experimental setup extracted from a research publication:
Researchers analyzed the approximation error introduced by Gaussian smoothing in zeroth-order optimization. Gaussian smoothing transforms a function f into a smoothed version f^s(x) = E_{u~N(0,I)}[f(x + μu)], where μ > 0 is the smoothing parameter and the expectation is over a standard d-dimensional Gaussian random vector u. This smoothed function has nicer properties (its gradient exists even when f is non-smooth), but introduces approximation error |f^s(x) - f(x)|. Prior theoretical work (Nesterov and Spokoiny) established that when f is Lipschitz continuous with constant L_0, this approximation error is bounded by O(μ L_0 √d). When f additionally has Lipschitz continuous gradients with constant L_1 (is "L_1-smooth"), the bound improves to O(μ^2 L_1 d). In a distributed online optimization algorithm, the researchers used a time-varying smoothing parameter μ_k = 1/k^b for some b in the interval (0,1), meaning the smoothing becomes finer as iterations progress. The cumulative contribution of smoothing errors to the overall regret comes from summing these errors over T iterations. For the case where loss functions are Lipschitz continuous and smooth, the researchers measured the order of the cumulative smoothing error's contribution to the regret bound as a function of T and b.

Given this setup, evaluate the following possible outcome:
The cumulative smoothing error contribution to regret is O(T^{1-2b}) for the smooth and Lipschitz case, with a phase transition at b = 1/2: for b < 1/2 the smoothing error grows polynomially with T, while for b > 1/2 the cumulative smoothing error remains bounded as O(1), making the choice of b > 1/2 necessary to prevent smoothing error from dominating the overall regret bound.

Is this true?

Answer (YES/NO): NO